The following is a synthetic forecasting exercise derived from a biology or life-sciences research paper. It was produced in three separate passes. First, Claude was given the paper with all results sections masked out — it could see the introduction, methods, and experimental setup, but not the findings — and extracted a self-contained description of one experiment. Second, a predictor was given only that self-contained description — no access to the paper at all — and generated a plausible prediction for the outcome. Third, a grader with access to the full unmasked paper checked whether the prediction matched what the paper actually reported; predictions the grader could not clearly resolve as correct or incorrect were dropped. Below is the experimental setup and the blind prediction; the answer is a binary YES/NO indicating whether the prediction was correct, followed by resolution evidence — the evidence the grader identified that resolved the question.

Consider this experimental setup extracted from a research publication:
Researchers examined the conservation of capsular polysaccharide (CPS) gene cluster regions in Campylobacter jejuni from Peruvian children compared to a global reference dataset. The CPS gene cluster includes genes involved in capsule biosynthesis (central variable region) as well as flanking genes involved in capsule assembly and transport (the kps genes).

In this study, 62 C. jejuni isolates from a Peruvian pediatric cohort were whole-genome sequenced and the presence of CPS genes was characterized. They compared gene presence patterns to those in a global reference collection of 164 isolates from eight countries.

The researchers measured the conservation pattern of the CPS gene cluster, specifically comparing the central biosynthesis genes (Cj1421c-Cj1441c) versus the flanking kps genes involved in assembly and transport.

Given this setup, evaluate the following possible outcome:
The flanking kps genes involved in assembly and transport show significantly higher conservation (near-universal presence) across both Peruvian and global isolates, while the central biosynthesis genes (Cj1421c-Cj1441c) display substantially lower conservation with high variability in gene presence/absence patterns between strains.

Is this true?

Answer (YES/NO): YES